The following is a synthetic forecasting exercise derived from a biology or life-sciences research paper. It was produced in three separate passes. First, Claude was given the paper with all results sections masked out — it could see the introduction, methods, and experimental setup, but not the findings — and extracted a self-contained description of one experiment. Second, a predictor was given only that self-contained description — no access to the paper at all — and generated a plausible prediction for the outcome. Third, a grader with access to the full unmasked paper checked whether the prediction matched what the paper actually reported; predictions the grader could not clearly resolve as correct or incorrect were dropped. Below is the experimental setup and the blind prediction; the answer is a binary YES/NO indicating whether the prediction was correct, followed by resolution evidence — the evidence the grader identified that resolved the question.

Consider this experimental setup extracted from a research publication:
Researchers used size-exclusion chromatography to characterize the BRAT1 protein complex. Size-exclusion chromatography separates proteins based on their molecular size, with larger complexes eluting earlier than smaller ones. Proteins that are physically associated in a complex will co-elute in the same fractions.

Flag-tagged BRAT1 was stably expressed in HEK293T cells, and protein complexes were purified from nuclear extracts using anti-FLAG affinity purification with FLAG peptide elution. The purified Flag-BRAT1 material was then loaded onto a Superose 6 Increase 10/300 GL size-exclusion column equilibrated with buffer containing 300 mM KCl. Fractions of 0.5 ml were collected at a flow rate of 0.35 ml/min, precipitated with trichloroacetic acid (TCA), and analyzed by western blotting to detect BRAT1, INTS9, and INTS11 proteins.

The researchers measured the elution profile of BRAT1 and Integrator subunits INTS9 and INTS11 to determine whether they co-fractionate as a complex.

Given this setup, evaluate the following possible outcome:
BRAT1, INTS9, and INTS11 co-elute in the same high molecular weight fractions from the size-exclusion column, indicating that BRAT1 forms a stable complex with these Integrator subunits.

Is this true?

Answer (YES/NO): YES